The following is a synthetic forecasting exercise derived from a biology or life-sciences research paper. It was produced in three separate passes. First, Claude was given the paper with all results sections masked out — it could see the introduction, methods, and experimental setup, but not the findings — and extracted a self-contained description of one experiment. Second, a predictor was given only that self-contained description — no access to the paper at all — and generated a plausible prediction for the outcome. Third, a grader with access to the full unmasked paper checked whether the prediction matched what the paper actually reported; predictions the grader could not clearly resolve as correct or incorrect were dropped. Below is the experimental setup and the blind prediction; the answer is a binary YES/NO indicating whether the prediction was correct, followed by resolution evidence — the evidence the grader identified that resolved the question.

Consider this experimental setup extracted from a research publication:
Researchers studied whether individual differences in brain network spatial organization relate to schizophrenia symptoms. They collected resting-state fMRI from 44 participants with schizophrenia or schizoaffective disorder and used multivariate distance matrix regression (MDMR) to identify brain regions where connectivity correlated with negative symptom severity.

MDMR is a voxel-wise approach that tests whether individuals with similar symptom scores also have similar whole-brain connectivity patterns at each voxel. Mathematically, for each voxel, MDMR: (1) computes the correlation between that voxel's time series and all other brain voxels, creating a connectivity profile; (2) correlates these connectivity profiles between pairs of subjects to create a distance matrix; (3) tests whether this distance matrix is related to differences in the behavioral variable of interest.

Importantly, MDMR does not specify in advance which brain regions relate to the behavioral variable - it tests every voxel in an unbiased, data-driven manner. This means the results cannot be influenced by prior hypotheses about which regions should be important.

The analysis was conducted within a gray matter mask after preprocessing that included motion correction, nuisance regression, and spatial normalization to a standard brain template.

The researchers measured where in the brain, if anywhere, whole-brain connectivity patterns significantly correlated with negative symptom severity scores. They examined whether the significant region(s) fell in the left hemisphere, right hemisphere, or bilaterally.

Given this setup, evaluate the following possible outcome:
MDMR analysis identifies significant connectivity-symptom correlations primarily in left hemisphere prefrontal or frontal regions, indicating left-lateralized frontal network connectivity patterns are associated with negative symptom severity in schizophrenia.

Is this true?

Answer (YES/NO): NO